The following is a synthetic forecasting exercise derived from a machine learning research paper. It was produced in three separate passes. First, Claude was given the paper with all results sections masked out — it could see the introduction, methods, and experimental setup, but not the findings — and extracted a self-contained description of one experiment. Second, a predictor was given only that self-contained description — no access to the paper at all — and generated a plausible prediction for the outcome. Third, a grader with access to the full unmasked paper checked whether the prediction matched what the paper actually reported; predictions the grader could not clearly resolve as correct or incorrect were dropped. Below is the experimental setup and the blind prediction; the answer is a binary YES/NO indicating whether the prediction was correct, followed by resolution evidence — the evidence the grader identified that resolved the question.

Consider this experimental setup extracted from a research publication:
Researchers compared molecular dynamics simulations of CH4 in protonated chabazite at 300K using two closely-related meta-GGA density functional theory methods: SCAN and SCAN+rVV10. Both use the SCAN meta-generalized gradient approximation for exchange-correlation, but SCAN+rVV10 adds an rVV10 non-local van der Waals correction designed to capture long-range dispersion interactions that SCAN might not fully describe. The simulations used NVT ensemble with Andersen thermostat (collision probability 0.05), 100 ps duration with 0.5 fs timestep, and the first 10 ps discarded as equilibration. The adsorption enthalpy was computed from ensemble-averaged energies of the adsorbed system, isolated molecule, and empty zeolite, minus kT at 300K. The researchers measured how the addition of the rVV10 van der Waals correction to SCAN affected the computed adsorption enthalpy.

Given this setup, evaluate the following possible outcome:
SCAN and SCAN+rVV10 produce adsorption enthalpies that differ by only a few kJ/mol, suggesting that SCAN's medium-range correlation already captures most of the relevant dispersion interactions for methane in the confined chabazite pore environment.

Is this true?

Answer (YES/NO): NO